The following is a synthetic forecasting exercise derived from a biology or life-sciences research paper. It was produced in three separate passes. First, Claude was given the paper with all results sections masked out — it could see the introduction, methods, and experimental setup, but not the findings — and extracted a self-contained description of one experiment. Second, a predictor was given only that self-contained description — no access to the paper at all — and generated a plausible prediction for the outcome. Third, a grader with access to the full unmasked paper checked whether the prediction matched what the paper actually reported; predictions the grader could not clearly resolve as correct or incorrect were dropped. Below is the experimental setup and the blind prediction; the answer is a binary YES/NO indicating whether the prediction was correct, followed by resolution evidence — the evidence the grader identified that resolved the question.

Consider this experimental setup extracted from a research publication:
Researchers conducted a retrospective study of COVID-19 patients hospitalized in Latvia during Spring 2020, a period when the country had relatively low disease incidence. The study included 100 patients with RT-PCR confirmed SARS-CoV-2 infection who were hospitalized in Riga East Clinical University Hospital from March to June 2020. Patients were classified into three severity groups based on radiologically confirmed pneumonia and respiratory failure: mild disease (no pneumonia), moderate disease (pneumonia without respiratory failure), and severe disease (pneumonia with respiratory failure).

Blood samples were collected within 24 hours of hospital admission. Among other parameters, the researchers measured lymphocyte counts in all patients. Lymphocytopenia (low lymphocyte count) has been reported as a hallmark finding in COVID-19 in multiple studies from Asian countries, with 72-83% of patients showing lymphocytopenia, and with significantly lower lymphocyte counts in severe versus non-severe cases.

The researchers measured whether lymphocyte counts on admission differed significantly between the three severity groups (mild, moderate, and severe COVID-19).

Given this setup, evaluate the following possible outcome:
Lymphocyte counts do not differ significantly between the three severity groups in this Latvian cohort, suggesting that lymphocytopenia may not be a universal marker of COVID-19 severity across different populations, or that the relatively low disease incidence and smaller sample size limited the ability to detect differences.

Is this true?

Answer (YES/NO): YES